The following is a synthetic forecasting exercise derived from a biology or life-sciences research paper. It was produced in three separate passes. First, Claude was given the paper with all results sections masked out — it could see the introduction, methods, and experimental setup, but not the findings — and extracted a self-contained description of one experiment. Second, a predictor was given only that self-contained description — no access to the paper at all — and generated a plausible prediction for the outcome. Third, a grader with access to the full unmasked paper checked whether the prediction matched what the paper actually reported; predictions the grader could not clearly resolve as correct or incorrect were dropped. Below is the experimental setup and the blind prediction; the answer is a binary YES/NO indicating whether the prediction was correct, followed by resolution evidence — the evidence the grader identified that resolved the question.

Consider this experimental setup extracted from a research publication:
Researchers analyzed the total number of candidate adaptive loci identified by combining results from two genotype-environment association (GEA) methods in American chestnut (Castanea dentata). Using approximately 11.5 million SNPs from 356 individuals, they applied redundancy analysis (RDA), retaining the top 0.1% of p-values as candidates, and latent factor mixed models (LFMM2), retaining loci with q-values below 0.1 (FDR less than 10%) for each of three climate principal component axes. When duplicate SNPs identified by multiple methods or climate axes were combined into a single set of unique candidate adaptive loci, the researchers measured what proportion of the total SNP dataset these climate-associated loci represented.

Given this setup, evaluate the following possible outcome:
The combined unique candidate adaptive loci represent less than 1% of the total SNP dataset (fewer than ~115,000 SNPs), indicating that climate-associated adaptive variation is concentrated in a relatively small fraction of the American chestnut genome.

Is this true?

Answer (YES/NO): YES